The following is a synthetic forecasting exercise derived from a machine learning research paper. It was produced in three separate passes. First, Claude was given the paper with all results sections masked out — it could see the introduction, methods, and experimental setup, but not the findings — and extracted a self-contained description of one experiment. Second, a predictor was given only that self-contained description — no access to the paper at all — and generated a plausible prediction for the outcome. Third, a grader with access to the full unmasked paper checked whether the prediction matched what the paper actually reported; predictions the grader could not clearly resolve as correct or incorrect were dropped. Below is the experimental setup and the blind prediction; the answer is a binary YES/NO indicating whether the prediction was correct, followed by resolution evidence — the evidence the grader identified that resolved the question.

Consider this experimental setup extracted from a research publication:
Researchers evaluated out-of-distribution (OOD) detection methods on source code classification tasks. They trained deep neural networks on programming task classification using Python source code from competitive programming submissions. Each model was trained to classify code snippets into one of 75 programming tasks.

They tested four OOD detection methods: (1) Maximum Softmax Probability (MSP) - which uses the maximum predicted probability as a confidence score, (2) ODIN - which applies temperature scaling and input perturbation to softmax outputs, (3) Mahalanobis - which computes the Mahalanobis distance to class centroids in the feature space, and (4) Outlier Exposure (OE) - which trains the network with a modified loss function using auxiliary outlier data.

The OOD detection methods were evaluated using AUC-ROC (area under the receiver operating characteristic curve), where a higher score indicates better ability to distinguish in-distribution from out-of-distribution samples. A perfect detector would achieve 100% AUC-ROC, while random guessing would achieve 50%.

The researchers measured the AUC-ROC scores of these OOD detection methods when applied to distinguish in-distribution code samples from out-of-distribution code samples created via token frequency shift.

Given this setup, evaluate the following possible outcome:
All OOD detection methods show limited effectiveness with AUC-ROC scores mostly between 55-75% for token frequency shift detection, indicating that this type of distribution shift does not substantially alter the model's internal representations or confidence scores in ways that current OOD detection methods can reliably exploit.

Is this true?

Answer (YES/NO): NO